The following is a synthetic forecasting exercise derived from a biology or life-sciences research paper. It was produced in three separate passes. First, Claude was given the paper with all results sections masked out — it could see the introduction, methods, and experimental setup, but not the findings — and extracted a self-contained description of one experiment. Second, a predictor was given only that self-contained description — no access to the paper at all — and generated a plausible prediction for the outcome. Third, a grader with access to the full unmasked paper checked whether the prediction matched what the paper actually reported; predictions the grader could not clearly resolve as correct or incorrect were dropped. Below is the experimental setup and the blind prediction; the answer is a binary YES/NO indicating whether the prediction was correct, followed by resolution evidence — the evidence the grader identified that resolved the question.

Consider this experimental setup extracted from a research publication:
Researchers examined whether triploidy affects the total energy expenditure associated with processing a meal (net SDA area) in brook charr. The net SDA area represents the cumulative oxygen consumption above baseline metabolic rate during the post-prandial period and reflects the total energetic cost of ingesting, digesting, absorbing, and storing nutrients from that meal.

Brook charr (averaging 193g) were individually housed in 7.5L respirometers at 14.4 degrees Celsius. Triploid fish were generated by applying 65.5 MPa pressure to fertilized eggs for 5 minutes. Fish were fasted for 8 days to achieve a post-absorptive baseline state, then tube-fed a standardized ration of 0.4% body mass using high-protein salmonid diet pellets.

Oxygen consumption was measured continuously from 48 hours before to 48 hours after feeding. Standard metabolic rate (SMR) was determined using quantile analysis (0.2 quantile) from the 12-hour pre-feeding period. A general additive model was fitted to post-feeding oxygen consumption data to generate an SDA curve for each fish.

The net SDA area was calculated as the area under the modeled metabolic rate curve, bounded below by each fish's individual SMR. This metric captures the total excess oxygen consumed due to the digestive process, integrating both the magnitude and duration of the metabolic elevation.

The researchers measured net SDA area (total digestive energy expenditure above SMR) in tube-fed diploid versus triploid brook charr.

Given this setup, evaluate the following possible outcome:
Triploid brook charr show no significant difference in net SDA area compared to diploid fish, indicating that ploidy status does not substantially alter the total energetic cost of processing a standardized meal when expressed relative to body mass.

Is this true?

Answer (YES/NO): NO